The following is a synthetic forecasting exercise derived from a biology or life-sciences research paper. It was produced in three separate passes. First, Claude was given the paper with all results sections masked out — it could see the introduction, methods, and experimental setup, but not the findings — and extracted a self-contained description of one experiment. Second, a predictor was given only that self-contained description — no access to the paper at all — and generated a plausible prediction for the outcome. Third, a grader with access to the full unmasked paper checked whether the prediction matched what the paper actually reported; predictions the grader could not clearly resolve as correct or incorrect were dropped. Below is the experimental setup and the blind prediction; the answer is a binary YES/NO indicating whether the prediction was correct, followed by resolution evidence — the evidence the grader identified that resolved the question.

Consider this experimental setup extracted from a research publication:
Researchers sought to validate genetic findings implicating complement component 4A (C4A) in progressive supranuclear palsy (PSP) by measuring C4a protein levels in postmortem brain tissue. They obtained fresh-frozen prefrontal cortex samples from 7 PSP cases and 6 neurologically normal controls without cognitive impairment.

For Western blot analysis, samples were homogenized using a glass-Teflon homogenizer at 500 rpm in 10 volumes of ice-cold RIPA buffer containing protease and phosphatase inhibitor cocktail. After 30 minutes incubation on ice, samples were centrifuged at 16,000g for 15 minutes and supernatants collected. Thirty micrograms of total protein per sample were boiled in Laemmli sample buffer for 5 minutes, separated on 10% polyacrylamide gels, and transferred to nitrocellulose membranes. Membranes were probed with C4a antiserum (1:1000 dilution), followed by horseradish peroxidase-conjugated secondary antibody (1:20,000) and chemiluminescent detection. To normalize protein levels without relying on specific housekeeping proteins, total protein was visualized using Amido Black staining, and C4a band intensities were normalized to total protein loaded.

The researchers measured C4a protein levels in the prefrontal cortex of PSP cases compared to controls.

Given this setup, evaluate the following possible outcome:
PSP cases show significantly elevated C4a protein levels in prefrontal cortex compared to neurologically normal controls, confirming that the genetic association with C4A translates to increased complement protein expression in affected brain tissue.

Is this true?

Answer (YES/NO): YES